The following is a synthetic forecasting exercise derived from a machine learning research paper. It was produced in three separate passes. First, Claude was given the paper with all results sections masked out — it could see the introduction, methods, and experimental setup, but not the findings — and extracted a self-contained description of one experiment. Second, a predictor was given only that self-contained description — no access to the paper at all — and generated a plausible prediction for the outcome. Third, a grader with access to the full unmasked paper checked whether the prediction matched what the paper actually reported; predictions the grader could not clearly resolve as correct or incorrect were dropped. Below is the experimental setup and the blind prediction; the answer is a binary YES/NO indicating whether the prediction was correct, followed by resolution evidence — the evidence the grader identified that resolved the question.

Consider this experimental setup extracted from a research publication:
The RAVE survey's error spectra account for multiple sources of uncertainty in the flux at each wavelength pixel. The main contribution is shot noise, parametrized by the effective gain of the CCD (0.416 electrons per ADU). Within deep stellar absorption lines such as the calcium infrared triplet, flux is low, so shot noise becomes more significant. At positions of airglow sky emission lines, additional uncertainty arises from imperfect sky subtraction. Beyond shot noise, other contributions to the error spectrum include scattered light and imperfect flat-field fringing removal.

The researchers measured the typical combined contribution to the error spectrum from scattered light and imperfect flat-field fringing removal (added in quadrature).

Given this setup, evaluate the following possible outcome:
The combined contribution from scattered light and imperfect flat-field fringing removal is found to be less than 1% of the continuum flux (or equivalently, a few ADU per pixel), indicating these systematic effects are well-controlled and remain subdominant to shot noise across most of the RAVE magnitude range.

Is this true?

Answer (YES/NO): YES